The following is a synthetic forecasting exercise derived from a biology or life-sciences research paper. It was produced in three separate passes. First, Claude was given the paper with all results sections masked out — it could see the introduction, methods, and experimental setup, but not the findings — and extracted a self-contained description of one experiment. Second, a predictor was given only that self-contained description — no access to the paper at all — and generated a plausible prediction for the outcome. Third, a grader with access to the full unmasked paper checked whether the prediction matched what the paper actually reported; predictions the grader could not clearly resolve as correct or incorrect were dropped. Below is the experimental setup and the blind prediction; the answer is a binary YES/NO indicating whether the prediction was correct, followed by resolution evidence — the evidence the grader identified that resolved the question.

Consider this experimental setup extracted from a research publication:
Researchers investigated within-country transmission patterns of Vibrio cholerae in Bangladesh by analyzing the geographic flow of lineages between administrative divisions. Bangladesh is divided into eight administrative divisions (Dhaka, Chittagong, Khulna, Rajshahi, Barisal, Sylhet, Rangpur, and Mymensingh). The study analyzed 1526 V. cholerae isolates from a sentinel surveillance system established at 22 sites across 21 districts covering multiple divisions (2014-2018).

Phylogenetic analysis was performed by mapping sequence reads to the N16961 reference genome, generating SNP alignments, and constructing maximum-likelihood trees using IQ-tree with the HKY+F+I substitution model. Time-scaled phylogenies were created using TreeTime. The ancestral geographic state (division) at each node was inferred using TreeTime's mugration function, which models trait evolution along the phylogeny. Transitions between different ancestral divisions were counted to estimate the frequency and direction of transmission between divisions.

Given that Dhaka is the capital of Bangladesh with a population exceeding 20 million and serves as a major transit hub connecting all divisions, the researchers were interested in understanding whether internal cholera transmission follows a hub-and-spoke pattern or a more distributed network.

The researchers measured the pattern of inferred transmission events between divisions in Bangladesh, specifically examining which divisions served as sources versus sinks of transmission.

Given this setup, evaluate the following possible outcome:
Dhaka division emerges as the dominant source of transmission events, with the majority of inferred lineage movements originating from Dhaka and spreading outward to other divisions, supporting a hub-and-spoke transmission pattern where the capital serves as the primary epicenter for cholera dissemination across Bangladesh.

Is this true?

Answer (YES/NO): NO